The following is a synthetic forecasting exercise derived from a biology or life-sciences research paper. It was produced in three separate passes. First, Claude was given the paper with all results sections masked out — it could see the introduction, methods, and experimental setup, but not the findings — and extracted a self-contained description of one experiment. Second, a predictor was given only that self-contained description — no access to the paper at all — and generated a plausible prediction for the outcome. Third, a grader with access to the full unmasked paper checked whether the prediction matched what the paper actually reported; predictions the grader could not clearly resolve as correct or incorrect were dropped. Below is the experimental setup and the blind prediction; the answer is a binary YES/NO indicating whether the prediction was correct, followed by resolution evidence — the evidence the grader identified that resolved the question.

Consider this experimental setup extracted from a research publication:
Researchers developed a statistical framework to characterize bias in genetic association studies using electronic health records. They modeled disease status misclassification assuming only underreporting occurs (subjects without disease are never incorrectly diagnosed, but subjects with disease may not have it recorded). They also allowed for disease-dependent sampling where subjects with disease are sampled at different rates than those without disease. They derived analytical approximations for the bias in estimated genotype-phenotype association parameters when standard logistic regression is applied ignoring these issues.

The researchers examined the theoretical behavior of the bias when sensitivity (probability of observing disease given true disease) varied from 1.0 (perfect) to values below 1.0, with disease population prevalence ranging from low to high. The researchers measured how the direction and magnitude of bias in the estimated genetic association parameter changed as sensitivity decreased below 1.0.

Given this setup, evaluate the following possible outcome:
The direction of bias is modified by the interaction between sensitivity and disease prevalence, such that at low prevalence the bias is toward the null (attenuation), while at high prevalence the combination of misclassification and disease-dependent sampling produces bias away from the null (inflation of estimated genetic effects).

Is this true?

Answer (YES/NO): NO